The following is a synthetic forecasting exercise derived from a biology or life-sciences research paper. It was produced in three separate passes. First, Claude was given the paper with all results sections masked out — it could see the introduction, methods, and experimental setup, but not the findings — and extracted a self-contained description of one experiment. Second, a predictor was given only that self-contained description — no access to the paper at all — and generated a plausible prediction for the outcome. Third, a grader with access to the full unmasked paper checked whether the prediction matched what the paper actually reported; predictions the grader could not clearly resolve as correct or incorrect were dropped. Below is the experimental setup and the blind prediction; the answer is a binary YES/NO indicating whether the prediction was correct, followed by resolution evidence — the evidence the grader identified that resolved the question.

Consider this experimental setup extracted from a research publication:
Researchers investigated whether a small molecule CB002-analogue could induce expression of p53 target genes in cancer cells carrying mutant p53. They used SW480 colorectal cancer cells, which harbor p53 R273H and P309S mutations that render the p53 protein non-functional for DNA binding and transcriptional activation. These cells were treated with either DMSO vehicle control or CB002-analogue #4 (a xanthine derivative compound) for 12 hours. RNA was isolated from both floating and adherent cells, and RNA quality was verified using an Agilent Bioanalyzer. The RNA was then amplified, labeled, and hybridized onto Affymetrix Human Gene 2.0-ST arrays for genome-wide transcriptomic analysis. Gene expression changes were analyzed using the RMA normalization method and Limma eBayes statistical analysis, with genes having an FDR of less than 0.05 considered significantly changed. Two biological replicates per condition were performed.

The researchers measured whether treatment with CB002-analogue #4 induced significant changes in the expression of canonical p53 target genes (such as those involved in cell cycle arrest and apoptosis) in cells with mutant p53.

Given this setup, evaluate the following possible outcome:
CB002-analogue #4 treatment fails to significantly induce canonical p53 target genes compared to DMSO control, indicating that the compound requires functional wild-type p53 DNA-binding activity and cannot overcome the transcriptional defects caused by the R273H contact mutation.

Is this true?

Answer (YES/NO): NO